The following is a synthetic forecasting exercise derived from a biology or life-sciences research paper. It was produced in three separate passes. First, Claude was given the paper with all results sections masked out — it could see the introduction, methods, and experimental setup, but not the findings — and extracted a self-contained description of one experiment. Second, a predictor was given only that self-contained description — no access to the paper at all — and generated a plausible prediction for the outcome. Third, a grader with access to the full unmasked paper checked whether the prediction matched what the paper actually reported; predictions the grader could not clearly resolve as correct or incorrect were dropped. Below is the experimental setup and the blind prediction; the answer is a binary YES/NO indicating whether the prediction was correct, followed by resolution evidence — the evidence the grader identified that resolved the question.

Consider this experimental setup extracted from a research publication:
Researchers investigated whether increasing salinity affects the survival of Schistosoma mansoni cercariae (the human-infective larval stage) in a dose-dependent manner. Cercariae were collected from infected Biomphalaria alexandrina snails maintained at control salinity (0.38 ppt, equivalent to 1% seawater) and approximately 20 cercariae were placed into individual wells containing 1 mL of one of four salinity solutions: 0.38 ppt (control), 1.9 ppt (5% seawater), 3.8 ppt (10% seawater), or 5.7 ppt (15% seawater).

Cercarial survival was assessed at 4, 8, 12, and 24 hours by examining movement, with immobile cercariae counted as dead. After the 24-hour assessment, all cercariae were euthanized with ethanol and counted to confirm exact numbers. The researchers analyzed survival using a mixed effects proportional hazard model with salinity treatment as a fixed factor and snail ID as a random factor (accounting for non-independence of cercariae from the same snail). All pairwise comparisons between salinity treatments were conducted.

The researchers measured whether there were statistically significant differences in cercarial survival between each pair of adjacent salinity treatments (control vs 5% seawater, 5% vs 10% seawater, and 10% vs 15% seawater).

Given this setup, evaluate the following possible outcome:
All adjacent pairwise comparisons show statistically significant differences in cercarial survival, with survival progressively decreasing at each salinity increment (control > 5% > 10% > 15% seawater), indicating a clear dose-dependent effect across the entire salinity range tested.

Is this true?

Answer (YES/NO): NO